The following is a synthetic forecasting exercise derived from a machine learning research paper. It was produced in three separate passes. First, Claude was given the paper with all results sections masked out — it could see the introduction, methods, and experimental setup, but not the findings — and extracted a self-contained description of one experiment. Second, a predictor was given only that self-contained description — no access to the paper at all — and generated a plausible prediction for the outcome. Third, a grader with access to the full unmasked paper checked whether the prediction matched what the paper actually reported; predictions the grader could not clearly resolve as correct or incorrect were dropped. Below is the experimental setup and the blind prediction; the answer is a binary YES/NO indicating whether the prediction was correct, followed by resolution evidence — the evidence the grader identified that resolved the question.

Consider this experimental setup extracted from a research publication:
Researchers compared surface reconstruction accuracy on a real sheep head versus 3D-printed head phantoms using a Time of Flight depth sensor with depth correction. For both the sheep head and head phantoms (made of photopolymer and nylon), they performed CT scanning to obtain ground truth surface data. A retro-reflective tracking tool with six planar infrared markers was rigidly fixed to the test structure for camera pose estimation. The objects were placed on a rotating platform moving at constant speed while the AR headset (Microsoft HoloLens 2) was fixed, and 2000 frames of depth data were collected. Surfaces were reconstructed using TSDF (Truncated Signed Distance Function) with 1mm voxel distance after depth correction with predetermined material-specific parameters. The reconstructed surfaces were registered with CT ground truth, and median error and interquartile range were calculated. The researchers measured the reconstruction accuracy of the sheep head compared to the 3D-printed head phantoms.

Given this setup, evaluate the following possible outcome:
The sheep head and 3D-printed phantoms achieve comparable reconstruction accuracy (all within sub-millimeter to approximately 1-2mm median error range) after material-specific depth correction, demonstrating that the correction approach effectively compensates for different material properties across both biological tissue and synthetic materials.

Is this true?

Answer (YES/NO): YES